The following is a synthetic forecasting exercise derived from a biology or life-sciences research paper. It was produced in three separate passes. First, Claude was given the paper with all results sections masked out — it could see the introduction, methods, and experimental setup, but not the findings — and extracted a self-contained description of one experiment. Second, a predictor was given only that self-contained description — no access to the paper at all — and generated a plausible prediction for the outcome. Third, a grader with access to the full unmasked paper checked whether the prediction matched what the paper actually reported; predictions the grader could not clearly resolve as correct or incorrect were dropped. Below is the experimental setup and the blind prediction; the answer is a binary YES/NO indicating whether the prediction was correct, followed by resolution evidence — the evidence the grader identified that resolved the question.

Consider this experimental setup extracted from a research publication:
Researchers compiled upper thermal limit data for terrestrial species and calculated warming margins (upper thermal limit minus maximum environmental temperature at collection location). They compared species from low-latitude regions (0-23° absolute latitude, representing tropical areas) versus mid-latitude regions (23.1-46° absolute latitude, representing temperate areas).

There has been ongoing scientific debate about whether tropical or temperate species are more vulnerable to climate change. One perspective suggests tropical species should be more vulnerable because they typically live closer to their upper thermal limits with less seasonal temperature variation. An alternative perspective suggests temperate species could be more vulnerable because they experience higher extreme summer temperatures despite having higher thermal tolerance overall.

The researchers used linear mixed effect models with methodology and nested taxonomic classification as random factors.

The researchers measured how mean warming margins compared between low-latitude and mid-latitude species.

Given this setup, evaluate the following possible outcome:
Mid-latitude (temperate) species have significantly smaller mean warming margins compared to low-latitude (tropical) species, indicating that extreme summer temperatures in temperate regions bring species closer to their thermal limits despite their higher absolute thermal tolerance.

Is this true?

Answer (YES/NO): NO